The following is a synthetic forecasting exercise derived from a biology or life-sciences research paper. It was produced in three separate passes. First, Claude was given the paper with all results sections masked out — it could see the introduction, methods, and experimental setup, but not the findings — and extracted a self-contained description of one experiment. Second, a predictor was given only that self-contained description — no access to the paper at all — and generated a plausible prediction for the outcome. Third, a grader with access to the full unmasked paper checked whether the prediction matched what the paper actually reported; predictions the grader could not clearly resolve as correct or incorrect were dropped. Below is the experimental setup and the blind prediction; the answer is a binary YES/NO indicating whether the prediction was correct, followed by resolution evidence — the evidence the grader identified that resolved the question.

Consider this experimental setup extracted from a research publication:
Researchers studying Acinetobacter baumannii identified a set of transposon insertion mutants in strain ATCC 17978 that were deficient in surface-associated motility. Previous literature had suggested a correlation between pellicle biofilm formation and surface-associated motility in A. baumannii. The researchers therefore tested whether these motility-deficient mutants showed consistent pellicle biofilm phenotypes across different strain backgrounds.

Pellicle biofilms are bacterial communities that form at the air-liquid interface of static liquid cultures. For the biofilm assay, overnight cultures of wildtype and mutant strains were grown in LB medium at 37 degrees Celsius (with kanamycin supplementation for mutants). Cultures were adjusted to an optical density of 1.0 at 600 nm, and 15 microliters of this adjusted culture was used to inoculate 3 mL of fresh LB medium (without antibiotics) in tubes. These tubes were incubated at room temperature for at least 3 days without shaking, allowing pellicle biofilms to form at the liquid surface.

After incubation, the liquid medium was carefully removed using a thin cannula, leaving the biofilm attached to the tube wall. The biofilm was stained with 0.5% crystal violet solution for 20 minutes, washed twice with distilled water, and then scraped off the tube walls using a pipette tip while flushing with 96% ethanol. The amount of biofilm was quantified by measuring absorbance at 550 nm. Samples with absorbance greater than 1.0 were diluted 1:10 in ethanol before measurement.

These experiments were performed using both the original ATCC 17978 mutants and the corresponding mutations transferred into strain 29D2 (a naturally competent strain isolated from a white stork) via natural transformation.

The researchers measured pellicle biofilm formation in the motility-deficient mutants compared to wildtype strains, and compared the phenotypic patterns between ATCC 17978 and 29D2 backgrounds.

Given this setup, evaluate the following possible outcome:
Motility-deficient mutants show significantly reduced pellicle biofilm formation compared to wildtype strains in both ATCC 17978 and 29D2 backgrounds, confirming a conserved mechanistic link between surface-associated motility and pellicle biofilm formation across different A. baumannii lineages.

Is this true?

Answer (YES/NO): NO